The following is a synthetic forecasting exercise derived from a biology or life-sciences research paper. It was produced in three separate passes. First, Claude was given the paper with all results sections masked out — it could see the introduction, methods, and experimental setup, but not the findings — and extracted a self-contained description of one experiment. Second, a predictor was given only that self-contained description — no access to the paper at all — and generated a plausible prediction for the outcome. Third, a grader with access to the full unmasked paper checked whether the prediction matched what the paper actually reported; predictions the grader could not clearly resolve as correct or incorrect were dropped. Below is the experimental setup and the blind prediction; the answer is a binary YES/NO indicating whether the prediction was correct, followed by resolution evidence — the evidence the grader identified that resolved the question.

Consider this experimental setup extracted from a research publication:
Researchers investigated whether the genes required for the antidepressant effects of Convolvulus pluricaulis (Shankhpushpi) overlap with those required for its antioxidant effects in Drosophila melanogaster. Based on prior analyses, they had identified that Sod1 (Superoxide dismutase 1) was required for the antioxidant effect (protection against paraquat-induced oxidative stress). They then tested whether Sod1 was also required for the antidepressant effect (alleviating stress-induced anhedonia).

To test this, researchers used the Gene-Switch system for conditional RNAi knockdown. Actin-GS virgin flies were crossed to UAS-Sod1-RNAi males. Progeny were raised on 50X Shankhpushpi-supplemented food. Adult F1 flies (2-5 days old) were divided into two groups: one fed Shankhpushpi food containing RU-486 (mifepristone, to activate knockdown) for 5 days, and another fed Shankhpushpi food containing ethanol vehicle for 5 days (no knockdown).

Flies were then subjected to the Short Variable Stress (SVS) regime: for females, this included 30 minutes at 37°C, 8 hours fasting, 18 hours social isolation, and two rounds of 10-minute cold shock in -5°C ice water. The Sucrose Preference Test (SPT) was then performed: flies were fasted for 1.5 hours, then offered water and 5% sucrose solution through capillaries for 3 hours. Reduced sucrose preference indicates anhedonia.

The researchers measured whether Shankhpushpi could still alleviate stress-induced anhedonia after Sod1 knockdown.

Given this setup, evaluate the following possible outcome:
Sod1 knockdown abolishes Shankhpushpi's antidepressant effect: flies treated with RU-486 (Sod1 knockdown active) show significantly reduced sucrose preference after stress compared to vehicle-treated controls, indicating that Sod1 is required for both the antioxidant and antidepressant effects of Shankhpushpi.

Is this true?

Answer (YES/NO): NO